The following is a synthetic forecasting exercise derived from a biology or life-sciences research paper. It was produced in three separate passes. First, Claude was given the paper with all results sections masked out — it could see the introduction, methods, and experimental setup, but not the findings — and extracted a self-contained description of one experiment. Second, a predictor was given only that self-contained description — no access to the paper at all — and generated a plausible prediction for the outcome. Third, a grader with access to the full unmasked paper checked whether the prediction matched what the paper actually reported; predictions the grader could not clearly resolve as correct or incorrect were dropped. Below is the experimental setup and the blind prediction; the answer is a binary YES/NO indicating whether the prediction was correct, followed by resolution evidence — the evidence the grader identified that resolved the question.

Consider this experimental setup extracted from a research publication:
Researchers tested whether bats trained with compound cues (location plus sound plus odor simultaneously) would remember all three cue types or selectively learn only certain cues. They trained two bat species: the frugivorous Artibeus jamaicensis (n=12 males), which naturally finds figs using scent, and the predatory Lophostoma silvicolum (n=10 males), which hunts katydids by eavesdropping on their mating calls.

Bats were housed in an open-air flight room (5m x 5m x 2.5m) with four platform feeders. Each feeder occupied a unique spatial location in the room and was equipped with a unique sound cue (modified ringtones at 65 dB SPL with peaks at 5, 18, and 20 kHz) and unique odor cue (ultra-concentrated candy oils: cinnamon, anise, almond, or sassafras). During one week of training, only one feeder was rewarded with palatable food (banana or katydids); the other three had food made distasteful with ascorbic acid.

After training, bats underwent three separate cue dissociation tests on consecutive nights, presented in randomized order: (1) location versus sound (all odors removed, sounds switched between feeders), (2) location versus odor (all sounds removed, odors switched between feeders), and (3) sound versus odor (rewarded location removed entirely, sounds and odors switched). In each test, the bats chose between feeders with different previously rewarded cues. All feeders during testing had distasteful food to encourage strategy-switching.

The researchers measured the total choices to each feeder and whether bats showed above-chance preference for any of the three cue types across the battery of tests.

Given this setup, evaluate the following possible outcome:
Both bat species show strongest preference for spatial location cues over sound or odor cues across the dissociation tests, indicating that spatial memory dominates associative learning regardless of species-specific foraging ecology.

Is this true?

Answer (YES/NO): YES